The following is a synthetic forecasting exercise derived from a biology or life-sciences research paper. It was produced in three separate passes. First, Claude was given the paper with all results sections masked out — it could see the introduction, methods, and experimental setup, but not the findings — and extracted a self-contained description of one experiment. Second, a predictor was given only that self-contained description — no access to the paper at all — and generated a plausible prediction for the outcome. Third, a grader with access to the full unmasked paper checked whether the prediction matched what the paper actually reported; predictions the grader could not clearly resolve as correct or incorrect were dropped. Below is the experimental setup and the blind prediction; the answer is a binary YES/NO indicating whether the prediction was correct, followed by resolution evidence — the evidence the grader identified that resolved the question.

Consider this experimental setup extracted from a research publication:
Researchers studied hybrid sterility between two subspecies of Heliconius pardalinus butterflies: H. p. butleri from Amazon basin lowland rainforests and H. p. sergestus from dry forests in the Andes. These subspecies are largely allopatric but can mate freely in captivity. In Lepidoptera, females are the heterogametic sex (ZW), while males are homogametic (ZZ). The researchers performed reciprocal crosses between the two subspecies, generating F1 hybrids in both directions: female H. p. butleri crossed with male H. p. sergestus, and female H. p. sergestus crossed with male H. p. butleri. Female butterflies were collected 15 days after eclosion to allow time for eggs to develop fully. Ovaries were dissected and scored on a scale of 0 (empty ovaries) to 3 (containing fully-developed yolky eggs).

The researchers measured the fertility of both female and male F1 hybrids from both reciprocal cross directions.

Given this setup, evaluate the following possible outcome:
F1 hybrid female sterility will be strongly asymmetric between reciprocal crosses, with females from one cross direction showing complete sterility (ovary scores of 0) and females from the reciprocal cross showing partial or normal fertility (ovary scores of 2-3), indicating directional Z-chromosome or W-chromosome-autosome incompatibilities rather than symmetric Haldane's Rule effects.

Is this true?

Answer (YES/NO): NO